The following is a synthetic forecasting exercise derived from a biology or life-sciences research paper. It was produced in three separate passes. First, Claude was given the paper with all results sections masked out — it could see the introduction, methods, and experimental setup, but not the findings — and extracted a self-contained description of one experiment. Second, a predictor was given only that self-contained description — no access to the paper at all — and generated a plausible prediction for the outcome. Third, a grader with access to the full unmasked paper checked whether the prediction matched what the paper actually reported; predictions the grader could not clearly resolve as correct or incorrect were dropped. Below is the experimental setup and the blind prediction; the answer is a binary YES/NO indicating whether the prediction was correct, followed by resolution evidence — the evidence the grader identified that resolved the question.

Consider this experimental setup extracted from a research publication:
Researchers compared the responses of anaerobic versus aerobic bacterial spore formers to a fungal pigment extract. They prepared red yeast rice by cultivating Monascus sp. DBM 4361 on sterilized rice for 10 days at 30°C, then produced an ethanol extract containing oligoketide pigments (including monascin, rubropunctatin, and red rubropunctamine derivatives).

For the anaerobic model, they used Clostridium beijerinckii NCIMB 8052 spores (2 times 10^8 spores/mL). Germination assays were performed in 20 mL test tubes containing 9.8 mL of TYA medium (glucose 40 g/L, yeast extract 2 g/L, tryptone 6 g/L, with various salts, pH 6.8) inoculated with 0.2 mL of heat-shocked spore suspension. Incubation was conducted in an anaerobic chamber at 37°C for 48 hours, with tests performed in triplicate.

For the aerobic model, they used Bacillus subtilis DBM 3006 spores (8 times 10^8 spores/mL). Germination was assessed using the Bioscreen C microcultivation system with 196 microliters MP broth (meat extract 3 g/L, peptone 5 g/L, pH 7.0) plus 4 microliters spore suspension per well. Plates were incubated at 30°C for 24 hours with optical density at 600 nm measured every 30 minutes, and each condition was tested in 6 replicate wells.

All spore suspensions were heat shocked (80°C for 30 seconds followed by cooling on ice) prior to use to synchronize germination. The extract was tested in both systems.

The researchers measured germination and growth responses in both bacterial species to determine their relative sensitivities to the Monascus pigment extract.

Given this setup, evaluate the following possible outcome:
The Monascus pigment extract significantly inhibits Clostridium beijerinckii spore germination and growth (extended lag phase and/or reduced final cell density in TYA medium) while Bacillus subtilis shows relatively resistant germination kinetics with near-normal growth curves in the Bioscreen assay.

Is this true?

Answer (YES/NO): NO